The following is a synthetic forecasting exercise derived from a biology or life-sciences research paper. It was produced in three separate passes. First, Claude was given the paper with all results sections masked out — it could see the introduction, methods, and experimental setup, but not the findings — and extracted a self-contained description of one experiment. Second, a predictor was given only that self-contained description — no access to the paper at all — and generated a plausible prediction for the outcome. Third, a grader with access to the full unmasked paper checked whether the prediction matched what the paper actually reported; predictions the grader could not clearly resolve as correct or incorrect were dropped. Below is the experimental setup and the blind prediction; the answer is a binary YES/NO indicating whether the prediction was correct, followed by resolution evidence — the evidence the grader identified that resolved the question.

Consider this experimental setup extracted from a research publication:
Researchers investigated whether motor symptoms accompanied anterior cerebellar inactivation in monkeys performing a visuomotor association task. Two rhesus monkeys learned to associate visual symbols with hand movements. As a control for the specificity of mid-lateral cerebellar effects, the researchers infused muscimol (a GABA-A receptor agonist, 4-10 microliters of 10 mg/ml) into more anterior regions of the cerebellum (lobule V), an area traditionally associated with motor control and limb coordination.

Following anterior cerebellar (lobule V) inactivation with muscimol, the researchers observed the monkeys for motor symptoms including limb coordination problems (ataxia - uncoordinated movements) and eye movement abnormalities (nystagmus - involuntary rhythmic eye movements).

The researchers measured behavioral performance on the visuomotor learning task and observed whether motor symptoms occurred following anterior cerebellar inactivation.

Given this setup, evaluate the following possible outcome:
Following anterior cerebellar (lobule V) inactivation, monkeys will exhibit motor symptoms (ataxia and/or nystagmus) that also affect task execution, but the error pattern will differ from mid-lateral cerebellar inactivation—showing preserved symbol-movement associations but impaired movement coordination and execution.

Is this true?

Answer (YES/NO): NO